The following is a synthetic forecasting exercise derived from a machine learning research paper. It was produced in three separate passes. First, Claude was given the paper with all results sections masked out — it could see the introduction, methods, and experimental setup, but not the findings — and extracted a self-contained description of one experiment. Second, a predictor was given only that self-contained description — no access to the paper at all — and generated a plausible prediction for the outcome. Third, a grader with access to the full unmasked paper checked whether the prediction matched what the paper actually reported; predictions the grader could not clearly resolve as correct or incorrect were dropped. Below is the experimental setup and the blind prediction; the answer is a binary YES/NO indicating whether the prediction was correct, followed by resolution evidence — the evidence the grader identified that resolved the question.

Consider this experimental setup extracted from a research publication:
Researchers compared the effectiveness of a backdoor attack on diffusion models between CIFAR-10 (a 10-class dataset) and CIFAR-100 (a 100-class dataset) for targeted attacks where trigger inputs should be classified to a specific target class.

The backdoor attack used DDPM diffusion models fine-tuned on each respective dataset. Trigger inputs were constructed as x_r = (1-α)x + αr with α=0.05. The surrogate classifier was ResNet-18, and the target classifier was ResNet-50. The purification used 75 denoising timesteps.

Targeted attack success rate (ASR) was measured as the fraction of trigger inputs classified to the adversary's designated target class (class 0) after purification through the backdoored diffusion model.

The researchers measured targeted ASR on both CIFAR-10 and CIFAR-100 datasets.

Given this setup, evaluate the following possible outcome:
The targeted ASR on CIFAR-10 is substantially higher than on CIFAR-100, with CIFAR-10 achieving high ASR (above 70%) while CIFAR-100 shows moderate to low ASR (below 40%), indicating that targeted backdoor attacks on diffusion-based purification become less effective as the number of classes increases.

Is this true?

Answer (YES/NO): NO